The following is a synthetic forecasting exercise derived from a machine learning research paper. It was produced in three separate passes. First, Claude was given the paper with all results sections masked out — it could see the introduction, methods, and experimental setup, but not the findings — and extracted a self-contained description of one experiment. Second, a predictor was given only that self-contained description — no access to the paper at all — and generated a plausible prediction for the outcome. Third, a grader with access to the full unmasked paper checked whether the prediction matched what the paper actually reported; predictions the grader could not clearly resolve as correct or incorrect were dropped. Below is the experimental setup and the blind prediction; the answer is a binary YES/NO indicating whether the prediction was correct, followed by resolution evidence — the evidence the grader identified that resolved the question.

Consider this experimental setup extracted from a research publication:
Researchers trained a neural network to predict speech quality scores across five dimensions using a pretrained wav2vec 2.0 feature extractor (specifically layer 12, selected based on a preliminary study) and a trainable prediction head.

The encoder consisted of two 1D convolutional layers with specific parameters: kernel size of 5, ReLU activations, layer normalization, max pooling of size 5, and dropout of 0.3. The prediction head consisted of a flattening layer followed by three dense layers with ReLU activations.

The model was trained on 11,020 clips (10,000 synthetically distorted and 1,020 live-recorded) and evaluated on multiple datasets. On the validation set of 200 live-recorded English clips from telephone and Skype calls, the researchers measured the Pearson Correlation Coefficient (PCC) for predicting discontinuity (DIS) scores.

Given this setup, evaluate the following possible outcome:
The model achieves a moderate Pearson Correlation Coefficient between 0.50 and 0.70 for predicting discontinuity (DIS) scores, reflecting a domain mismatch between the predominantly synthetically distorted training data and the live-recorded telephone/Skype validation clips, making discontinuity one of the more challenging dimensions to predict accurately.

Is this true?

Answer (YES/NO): YES